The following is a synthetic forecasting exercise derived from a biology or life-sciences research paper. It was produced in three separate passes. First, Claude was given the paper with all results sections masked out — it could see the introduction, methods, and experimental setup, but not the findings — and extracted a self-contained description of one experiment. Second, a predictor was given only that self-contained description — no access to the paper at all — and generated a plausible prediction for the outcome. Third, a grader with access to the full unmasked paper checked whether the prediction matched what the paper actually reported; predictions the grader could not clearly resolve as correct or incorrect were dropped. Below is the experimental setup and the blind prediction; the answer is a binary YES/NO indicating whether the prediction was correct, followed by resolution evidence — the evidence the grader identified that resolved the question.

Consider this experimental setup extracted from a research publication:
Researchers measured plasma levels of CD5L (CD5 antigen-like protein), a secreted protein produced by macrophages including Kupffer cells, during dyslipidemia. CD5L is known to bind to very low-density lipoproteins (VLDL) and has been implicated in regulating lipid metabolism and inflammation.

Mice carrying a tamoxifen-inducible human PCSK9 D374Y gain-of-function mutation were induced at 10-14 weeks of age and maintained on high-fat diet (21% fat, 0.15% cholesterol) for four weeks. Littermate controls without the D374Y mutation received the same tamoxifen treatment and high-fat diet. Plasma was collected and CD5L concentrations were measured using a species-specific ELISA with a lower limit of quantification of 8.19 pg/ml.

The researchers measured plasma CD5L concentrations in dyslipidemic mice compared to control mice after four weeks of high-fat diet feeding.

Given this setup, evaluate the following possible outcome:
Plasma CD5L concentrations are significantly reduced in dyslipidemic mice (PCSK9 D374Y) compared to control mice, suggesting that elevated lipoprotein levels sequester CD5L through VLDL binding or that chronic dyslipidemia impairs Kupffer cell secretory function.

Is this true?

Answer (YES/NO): NO